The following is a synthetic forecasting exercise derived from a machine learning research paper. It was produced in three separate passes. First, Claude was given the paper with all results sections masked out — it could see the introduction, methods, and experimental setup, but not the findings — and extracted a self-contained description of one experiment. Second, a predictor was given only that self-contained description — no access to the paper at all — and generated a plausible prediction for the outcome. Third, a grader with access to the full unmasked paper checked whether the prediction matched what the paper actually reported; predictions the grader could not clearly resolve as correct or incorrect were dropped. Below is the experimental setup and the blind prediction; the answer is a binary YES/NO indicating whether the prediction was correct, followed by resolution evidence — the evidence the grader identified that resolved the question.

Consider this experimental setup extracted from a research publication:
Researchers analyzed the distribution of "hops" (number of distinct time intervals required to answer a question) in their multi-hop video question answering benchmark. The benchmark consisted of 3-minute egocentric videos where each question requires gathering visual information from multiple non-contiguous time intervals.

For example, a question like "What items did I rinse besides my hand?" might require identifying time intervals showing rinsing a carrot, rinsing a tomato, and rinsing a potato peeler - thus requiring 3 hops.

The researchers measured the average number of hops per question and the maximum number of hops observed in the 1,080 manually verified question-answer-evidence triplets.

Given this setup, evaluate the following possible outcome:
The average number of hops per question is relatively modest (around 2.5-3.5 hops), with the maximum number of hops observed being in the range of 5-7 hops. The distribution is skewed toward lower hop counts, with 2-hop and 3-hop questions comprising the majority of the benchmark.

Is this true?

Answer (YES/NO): NO